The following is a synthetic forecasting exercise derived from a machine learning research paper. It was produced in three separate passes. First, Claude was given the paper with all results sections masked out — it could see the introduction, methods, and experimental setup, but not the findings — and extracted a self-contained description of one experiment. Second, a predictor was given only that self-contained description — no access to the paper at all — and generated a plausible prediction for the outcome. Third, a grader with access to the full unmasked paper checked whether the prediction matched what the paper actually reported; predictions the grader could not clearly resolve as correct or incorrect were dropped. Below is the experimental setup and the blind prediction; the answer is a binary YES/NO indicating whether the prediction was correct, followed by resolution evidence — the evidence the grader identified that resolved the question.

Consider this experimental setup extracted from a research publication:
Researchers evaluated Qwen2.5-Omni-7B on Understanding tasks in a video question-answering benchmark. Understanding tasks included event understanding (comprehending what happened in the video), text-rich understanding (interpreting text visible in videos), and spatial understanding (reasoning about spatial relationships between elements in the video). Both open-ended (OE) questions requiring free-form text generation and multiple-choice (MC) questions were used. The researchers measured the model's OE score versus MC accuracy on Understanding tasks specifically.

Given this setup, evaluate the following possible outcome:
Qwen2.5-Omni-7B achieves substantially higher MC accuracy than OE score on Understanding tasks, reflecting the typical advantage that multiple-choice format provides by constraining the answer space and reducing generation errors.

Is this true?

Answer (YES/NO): YES